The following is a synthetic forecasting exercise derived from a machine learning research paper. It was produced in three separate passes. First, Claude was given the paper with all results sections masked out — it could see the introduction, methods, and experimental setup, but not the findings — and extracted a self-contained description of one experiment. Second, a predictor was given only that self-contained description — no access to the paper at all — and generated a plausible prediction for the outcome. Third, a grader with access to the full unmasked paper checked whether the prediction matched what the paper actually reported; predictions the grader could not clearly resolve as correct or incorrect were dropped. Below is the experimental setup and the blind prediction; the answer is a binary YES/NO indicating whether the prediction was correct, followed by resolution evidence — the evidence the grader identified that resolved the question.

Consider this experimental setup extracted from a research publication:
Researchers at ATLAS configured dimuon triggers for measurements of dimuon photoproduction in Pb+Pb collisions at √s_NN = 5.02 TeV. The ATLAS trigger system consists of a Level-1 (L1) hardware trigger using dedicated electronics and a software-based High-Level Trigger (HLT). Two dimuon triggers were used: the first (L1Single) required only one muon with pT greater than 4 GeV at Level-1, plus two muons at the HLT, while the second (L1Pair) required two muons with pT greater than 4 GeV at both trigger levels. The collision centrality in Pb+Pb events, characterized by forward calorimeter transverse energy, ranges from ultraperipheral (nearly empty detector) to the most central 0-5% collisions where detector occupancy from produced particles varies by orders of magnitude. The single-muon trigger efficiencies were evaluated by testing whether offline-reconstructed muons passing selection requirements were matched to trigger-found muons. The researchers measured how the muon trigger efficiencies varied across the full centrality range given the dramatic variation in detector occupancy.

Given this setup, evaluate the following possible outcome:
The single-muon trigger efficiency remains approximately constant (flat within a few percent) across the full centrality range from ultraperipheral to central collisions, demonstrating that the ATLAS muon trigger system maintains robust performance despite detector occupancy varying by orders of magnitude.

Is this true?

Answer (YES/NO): YES